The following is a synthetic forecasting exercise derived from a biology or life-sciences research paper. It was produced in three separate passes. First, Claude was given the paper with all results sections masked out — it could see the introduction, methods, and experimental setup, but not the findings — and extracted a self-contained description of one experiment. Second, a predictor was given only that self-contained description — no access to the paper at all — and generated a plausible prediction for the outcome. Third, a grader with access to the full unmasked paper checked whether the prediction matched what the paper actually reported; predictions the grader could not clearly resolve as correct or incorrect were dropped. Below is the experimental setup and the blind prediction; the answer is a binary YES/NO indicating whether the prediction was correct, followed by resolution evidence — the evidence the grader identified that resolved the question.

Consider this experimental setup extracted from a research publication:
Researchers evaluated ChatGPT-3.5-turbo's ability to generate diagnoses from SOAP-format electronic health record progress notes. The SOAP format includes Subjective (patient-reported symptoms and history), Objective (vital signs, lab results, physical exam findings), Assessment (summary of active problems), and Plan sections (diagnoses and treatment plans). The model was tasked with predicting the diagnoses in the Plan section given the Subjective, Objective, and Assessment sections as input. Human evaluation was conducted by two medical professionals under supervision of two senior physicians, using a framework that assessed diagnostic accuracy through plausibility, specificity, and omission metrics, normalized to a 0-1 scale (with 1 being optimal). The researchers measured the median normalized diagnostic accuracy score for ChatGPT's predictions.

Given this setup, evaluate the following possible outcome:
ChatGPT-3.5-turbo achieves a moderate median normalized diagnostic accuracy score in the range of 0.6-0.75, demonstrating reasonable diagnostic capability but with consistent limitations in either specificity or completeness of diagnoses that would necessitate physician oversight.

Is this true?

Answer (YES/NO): YES